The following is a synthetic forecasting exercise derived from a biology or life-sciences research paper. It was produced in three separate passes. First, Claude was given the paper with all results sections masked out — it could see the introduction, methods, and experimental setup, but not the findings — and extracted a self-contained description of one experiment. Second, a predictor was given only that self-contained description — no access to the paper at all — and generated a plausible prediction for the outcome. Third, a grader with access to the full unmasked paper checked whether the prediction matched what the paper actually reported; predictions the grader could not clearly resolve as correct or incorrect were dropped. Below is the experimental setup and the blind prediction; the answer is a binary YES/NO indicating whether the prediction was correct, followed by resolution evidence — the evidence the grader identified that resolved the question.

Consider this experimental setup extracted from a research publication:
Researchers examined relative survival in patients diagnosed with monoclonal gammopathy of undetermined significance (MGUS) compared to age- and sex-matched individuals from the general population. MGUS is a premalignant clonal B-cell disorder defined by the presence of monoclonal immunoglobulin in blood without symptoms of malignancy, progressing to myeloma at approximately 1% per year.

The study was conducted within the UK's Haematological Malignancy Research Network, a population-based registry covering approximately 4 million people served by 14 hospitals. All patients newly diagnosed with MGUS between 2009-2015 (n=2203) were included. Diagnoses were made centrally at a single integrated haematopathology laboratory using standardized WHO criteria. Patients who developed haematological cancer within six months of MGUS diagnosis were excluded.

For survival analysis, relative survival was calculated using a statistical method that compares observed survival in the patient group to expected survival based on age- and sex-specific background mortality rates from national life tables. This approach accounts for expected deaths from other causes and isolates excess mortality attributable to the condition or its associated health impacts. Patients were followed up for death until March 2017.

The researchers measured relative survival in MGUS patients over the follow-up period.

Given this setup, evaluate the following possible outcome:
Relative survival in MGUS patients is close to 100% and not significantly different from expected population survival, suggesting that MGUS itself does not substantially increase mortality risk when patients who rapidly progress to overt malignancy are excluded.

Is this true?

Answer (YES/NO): NO